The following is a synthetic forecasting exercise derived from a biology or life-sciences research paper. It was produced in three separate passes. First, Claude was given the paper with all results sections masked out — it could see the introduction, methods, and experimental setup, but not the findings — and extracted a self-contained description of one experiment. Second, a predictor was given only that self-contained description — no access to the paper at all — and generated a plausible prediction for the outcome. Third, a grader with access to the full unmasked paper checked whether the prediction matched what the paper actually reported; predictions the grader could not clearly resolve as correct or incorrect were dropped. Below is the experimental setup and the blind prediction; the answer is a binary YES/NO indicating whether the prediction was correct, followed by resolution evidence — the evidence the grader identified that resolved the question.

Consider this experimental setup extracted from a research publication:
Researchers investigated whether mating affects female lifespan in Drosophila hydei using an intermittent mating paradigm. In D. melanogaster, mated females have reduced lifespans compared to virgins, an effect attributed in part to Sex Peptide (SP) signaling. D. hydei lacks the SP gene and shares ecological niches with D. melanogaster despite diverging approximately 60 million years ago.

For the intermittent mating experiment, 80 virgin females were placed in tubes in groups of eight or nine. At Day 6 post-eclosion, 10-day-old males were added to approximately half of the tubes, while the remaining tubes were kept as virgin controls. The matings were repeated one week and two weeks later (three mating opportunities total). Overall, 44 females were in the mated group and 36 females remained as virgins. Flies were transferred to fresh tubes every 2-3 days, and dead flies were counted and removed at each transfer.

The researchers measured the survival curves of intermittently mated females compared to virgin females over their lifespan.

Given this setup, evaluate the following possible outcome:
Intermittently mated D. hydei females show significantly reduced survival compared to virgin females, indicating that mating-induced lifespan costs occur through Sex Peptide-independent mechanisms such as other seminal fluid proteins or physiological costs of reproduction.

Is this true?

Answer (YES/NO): NO